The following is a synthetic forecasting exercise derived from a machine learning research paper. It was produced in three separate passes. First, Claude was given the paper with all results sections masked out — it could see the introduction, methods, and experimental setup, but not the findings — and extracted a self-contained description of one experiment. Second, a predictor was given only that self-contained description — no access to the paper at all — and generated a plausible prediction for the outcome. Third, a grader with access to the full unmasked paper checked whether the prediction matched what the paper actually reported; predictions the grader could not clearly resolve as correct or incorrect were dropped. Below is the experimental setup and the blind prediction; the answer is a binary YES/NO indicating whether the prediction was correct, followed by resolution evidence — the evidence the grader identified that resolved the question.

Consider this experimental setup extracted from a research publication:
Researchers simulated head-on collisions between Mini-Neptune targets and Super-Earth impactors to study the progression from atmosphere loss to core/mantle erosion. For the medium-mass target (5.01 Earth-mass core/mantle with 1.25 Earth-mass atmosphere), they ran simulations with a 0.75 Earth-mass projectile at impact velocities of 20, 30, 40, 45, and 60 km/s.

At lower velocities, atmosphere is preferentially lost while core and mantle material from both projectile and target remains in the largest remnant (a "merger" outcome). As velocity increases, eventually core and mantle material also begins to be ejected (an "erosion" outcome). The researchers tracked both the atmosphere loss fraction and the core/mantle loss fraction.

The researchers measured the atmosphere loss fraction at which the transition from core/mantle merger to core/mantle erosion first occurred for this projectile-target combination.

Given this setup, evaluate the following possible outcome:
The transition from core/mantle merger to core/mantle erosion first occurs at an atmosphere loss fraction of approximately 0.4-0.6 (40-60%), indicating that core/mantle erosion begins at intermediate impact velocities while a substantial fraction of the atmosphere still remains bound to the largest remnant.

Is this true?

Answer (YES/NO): NO